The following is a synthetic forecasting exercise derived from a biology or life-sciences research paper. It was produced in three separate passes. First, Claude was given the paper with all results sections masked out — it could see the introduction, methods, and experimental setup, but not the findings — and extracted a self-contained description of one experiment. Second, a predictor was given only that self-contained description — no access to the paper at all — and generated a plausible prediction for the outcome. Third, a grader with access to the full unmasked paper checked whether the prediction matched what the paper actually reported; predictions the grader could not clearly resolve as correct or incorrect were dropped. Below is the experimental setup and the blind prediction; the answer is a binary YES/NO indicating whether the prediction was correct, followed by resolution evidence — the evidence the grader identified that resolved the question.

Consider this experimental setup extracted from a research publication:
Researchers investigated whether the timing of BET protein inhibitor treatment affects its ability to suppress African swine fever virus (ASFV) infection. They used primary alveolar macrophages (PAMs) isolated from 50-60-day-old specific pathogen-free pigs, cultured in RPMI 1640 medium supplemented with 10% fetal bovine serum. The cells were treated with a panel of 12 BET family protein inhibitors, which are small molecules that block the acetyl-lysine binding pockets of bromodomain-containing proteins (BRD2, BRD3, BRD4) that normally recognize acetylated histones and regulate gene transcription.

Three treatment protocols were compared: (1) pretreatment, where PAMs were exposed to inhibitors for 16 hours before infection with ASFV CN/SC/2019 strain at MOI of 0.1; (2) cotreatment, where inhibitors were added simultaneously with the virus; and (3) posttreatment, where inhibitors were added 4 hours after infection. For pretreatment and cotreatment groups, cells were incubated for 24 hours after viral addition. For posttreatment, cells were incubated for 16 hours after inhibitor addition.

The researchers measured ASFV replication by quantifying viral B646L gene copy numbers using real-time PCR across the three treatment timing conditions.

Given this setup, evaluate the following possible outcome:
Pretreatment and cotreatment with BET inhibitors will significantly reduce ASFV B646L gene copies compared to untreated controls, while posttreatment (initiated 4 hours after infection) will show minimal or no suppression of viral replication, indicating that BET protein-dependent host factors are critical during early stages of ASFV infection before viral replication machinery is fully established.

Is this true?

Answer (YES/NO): YES